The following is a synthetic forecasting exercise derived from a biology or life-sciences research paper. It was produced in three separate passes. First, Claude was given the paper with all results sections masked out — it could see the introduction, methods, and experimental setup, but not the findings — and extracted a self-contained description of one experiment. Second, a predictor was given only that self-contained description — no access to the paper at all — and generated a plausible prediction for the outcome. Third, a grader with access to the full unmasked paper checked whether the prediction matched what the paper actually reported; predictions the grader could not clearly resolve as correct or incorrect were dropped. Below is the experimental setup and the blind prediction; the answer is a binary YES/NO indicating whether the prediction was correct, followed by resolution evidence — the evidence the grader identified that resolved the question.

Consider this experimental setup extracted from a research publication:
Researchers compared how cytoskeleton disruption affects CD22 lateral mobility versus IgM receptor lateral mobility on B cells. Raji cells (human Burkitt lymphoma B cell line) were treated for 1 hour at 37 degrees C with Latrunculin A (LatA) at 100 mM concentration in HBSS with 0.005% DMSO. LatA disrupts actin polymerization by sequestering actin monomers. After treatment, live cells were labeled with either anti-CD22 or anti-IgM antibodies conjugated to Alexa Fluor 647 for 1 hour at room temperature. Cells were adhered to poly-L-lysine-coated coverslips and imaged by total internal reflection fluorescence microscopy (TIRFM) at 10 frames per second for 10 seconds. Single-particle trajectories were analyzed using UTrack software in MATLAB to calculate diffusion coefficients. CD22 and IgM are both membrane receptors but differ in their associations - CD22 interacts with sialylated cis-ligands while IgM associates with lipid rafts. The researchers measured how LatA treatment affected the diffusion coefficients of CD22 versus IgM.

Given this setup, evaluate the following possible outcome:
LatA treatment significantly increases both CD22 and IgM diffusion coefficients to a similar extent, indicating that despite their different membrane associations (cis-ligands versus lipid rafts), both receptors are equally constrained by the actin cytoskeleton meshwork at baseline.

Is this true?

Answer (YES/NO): NO